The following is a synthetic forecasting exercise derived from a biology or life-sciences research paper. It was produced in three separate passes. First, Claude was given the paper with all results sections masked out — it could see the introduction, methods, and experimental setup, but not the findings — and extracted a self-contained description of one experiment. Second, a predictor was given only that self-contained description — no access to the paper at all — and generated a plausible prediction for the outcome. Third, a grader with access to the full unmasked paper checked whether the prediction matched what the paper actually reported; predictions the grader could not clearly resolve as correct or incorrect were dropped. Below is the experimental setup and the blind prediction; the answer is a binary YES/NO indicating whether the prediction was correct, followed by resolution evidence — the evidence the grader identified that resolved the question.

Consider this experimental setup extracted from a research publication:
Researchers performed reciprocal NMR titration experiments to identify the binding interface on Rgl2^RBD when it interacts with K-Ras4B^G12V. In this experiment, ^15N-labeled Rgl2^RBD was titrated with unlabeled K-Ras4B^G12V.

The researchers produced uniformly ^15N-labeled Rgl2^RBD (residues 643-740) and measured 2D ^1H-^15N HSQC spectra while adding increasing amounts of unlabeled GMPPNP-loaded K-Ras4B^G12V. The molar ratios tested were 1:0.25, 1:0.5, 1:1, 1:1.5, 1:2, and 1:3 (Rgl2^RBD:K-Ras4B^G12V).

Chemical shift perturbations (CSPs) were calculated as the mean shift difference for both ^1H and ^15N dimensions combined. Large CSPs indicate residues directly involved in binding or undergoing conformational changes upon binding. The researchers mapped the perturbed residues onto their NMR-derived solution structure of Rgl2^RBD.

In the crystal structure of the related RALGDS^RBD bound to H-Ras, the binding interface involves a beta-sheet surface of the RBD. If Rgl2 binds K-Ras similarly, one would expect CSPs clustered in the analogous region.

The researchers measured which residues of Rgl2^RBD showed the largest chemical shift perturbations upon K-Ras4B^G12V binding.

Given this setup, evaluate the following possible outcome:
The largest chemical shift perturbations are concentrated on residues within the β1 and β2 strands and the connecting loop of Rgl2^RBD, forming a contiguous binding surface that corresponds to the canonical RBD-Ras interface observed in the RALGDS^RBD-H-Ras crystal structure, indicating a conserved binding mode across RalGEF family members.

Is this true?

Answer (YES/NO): NO